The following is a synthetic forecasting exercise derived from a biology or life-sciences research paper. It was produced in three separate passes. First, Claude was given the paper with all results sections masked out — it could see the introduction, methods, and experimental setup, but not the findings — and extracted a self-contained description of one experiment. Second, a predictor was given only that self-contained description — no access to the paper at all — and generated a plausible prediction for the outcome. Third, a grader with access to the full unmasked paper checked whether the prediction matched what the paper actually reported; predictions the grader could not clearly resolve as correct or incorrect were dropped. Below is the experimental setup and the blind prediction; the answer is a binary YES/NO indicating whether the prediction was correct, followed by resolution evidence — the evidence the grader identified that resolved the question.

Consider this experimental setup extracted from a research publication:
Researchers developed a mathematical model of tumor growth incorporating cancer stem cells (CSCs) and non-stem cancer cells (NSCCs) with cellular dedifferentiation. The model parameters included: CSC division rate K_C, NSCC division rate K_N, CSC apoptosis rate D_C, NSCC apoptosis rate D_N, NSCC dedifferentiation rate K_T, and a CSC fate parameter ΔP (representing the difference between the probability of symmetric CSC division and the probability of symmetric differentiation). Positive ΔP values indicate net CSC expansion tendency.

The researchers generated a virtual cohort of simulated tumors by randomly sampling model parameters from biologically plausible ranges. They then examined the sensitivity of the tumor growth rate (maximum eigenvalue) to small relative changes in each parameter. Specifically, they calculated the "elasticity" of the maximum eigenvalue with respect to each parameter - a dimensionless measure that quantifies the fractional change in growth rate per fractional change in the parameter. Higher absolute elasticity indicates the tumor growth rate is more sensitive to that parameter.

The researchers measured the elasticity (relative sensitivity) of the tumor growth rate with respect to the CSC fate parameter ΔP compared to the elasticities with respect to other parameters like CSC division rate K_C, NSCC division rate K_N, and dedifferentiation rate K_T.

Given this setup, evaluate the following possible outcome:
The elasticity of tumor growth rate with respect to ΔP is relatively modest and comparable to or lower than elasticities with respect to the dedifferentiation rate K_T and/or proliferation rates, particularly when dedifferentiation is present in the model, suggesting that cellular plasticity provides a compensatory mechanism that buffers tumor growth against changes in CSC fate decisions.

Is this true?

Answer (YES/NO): NO